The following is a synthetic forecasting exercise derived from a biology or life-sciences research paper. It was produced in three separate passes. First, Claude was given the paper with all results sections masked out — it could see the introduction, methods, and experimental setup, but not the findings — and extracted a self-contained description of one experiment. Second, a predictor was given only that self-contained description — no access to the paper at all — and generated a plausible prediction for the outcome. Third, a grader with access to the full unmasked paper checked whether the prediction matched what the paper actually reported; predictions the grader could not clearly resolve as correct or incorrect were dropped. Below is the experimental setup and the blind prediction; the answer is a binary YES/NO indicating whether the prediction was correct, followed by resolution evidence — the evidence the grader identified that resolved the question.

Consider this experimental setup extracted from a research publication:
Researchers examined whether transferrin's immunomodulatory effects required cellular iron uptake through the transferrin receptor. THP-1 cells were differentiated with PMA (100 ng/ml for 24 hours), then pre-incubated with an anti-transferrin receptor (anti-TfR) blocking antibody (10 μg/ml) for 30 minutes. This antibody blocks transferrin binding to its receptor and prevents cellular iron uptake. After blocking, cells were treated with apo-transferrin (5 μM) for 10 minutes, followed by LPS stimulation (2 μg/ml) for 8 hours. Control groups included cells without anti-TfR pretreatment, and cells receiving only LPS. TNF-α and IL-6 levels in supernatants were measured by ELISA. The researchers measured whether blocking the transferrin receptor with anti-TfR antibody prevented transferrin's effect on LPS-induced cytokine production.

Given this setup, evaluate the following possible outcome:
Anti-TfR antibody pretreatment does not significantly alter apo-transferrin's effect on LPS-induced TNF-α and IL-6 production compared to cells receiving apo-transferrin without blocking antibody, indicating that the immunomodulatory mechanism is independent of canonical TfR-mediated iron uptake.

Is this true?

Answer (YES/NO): YES